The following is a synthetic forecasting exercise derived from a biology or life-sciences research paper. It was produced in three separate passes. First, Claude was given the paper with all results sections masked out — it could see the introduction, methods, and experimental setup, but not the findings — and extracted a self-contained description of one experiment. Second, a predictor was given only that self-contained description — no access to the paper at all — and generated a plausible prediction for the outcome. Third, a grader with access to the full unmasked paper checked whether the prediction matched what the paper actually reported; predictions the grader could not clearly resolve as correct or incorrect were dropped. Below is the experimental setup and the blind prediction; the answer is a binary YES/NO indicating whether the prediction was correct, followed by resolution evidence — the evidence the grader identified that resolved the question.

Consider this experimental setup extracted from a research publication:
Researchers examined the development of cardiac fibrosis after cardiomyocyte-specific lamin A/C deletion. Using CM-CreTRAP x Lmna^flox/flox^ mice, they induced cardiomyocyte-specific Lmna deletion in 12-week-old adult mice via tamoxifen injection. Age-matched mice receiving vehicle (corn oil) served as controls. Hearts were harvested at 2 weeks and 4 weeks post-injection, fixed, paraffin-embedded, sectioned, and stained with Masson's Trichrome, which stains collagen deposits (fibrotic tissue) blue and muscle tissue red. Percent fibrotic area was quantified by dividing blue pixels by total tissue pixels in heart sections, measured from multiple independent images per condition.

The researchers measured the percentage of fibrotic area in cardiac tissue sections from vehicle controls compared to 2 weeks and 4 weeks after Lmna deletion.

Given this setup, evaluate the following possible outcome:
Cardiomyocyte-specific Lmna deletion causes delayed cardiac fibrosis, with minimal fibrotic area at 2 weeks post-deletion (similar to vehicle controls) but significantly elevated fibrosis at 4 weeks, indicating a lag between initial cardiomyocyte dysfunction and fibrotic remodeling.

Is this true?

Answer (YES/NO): NO